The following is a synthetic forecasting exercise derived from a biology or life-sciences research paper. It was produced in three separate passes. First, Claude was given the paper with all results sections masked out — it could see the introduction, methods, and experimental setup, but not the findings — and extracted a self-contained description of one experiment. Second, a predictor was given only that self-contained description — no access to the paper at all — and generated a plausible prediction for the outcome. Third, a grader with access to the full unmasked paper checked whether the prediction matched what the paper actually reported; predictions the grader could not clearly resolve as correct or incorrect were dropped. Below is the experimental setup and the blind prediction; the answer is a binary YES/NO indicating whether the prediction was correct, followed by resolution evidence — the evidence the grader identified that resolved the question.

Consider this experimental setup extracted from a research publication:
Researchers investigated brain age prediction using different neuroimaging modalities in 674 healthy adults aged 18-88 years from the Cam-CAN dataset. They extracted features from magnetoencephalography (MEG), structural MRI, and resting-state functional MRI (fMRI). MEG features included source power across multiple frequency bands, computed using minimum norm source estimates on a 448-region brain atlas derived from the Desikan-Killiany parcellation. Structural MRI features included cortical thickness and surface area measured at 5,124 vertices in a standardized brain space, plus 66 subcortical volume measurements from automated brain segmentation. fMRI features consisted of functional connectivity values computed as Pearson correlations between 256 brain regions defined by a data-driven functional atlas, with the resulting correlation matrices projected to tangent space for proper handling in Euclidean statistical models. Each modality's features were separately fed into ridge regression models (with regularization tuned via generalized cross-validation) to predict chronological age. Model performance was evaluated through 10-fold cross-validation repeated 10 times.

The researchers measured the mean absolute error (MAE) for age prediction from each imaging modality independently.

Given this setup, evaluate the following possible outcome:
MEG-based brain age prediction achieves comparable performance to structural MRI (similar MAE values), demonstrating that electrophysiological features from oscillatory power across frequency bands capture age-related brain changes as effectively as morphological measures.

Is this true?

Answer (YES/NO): NO